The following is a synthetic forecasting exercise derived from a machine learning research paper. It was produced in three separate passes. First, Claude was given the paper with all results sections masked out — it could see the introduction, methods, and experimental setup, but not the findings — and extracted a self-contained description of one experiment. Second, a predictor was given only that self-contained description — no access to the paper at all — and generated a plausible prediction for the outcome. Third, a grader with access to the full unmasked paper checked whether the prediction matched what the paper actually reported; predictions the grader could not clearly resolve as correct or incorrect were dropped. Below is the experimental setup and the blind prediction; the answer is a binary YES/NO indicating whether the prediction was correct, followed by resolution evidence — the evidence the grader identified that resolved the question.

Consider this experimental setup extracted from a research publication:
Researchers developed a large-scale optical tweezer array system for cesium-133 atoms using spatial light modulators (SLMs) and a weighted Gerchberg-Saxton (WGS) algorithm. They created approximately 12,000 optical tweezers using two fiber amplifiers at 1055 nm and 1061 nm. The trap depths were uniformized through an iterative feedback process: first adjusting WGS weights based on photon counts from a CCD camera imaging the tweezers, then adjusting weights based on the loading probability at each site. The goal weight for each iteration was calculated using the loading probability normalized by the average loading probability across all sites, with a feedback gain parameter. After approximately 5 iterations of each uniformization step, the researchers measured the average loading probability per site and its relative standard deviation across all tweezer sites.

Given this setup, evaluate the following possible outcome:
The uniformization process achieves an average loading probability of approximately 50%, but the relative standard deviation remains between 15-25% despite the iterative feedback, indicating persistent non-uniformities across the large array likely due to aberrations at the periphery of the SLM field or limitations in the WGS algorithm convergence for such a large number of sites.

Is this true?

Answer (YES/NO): NO